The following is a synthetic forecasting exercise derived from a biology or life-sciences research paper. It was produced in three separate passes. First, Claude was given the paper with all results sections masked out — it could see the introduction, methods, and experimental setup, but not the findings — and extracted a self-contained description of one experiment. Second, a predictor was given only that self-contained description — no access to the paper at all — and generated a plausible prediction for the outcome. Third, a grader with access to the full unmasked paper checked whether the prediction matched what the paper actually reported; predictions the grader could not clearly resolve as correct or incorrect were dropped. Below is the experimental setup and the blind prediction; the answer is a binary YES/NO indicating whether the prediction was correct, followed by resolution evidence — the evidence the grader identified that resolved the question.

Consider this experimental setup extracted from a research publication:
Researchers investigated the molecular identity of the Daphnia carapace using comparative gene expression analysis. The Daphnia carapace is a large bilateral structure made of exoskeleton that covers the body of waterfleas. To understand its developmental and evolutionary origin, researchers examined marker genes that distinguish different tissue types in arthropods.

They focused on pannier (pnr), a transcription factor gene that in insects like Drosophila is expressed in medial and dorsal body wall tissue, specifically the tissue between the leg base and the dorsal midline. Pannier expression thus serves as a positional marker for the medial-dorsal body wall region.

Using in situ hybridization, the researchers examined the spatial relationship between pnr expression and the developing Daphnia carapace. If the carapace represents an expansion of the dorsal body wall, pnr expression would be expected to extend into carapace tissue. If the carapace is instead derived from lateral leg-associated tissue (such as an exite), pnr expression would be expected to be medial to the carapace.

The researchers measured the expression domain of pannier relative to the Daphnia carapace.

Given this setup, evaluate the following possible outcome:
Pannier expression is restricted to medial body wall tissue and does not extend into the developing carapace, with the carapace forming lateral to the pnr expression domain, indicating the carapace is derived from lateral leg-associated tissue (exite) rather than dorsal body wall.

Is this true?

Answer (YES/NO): YES